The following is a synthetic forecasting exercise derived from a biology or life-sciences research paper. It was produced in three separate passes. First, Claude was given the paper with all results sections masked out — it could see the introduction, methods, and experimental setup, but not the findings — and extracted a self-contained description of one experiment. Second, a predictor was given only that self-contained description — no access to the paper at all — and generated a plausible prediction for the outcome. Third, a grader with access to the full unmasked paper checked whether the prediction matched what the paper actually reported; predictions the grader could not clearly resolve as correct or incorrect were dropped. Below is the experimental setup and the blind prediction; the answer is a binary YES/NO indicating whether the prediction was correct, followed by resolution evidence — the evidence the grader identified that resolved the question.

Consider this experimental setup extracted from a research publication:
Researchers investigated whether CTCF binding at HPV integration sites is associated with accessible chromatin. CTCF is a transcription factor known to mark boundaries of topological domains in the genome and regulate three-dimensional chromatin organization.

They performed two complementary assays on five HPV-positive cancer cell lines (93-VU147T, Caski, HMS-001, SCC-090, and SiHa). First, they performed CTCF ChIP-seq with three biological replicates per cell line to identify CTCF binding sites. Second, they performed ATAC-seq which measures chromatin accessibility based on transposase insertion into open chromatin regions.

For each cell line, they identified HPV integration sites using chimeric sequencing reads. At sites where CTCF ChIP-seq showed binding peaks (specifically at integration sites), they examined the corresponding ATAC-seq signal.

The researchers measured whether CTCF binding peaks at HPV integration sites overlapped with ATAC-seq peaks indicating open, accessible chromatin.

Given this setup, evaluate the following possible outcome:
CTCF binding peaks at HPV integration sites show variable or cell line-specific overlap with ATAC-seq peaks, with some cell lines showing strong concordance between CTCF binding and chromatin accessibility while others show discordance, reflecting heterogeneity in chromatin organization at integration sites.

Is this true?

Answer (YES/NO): NO